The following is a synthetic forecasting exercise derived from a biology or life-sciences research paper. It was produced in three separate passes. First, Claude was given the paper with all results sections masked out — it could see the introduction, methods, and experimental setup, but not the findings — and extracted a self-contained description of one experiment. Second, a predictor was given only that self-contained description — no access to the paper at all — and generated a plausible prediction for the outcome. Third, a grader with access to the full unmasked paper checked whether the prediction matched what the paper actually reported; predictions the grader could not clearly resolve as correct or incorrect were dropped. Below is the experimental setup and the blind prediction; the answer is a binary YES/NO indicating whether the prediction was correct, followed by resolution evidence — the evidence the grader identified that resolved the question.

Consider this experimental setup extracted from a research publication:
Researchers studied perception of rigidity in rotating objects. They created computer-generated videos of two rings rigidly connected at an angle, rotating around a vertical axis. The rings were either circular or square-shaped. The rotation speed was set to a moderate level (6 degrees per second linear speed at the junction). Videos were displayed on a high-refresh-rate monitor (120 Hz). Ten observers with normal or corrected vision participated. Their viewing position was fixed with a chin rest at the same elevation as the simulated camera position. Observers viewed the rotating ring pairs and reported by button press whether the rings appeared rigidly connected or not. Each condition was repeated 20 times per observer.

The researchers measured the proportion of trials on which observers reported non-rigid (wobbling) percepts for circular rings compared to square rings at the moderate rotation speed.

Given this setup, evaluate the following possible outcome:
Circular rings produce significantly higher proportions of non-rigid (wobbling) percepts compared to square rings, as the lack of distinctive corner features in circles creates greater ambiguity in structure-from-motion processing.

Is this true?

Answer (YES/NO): YES